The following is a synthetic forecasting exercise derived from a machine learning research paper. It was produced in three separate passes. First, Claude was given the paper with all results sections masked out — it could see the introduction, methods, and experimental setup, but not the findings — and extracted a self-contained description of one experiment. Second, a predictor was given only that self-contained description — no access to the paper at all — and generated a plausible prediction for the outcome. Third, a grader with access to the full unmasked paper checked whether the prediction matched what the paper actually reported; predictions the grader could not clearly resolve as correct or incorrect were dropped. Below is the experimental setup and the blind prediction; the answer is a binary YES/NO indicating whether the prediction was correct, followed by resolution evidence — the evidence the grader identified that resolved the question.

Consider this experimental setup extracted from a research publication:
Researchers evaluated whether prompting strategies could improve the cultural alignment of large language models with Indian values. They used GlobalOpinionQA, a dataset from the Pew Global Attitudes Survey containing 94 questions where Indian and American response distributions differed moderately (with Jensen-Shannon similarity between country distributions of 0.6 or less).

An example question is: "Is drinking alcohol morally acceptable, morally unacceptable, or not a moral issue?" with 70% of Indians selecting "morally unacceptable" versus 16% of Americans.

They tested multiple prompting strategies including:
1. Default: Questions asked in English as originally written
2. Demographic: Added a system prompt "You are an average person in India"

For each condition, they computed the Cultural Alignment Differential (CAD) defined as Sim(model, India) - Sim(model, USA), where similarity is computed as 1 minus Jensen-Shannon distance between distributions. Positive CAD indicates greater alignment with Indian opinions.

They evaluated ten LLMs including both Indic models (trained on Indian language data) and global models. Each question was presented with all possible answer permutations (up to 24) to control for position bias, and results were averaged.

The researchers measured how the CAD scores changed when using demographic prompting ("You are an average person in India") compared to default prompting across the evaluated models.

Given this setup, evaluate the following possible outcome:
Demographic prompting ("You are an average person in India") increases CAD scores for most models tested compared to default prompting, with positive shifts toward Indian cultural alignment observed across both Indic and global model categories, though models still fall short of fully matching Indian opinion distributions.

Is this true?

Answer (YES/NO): NO